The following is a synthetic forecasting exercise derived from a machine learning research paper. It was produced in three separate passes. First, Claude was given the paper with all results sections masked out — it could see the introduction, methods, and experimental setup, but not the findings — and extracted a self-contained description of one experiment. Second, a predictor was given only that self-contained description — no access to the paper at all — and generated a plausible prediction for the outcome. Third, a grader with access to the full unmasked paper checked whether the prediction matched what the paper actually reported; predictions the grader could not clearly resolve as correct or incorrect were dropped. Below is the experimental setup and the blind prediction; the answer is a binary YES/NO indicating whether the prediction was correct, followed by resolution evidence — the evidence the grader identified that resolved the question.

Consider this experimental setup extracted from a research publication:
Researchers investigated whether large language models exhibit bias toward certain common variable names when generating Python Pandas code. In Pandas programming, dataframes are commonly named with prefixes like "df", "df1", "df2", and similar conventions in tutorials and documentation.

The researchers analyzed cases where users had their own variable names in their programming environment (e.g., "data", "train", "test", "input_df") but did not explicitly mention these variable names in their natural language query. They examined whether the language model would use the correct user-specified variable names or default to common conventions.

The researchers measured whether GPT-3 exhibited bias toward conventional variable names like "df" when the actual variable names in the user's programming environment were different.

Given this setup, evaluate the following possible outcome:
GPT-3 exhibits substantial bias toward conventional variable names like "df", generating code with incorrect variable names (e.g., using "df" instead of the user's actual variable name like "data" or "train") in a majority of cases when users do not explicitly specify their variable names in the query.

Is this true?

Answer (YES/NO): NO